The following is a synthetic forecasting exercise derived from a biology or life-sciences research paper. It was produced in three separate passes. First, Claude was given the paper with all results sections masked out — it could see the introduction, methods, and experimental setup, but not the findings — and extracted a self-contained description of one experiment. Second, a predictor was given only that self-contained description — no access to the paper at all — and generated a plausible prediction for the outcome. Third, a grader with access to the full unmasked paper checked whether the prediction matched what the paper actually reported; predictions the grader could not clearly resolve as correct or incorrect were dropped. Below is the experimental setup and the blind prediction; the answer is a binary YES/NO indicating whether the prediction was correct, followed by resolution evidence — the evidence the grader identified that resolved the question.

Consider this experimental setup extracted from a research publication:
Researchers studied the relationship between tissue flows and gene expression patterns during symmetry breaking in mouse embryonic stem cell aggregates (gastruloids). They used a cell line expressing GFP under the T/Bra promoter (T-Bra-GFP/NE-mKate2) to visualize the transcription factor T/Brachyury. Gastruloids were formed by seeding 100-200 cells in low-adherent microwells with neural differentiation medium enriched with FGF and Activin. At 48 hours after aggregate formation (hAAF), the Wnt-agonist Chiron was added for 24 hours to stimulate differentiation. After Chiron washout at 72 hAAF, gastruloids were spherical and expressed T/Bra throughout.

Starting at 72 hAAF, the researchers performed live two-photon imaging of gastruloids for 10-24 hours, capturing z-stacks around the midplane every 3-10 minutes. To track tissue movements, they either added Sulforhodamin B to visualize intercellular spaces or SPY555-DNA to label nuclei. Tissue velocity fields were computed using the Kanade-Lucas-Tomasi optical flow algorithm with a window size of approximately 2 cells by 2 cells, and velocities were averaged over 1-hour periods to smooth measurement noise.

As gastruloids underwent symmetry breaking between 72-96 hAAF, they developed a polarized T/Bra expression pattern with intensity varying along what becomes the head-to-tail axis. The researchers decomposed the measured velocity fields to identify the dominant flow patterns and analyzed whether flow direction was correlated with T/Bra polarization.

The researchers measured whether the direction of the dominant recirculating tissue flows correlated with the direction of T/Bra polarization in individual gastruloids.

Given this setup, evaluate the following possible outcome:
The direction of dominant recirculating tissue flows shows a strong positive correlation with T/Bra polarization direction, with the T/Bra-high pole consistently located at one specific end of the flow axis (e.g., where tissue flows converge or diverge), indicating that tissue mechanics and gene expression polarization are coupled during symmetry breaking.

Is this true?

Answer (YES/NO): YES